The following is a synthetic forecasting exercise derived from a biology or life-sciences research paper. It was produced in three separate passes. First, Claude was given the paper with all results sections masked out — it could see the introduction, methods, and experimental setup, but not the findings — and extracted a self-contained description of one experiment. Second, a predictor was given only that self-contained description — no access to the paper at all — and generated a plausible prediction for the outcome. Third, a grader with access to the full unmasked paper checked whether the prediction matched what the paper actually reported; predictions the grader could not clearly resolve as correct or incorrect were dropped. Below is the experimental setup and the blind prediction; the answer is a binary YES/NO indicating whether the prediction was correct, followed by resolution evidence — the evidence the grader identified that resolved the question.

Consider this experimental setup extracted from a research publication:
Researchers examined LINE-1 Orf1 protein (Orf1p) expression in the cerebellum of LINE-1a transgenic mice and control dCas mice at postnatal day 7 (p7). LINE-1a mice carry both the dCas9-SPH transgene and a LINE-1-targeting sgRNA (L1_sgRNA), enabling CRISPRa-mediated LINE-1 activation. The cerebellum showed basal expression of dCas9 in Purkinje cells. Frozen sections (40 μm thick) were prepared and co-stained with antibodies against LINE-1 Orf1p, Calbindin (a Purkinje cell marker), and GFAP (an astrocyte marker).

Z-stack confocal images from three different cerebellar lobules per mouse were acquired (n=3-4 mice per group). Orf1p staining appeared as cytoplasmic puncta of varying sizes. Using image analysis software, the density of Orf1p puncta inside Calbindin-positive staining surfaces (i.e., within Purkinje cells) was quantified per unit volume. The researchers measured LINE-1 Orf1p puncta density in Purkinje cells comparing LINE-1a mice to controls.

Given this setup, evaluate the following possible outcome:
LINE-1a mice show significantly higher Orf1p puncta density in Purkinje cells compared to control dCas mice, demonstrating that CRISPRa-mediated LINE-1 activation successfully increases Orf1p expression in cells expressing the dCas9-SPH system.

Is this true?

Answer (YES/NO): YES